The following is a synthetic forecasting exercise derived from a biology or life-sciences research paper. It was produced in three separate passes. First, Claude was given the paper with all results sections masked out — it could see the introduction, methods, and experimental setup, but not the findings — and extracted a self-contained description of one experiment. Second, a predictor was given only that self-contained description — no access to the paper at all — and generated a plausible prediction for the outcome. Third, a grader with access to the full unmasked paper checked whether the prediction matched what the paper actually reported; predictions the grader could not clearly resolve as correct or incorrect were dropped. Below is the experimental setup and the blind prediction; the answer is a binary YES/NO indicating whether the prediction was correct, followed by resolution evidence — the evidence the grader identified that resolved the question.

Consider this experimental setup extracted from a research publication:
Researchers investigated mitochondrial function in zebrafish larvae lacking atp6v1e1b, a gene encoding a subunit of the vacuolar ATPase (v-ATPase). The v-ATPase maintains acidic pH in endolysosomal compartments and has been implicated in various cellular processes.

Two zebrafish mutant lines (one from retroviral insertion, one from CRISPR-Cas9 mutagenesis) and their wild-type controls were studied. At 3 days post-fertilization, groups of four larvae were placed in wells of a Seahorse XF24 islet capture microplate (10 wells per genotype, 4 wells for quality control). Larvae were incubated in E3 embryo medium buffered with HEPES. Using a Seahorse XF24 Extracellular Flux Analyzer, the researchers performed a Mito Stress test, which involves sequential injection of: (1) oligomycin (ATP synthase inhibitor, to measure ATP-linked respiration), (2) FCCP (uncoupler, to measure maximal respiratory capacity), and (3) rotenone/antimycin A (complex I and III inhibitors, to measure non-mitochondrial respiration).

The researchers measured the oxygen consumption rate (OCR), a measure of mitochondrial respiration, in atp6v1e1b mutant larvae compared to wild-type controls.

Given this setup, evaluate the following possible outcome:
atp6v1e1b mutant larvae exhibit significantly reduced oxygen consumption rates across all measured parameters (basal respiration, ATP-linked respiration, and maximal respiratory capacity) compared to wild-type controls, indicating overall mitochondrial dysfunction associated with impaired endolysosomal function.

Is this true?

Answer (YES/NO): NO